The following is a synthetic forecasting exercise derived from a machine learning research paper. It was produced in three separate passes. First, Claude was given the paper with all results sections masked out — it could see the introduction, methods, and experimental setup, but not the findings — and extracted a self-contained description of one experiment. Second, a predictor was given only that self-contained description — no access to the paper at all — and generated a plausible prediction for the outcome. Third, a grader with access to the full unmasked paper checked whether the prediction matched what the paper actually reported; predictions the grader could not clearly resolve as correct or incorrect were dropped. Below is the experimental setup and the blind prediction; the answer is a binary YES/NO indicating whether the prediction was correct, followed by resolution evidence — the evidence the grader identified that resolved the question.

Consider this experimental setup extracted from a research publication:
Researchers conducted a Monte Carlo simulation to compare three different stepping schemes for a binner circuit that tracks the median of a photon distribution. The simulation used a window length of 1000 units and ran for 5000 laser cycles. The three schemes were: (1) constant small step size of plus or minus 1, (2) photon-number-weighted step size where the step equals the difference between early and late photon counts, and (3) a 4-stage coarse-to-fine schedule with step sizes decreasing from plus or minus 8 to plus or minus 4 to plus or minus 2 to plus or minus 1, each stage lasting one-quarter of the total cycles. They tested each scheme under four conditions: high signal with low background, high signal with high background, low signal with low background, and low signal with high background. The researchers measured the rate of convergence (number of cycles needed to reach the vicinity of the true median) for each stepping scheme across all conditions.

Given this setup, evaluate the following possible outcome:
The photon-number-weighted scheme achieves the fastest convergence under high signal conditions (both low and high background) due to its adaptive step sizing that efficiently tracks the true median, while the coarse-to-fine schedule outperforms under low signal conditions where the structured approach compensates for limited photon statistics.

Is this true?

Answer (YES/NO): NO